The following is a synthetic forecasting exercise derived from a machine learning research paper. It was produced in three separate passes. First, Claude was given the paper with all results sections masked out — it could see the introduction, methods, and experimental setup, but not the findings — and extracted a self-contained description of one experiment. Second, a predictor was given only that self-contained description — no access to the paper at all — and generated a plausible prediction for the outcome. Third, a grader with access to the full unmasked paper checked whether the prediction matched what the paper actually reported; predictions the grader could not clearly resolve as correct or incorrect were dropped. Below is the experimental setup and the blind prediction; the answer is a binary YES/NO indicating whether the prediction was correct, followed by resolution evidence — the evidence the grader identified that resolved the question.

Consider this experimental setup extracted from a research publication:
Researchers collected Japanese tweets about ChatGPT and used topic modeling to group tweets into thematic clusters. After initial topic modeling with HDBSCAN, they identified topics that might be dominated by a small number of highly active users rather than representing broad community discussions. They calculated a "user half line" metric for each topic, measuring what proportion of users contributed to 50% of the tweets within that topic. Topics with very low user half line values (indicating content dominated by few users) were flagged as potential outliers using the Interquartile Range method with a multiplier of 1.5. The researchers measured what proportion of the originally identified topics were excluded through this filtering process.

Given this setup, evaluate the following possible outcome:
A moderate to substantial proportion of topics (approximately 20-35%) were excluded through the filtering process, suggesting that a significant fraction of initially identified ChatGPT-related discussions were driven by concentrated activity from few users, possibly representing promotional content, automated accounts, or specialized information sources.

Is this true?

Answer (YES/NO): NO